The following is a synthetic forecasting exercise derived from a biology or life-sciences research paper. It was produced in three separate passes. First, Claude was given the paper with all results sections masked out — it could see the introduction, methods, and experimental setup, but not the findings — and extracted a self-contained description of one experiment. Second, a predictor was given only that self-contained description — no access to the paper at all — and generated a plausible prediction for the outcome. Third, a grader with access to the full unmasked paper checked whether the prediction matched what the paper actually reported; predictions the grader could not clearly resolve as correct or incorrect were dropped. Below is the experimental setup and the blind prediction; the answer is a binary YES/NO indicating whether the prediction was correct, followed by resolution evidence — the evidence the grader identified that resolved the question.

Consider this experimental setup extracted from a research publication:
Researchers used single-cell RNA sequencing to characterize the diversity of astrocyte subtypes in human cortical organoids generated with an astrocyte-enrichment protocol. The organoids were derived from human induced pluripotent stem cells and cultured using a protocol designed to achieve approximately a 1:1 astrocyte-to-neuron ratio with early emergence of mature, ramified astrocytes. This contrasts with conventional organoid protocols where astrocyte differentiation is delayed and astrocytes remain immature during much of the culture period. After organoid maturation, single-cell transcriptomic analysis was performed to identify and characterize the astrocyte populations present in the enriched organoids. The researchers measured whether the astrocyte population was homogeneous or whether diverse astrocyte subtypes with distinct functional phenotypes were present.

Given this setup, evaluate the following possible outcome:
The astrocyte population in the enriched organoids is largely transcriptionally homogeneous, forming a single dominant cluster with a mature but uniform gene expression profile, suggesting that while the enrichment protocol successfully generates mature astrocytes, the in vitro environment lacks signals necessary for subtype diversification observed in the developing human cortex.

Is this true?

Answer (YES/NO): NO